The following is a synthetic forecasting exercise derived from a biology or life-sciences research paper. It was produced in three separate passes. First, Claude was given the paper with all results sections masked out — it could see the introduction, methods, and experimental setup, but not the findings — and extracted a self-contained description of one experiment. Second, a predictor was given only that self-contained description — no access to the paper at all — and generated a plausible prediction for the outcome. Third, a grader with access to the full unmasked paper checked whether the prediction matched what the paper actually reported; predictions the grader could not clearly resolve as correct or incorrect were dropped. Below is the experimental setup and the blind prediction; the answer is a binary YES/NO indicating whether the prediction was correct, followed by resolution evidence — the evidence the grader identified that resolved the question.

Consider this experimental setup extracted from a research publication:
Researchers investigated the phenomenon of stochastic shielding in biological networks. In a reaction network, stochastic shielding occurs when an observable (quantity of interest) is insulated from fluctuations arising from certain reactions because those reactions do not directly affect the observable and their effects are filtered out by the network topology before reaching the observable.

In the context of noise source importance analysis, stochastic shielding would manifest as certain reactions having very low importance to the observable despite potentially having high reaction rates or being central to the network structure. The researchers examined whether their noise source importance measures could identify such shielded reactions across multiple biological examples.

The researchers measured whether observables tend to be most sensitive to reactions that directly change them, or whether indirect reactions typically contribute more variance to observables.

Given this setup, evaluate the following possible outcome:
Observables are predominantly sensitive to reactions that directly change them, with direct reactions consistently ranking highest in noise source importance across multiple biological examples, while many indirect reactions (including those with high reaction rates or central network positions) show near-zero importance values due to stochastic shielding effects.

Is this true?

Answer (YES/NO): NO